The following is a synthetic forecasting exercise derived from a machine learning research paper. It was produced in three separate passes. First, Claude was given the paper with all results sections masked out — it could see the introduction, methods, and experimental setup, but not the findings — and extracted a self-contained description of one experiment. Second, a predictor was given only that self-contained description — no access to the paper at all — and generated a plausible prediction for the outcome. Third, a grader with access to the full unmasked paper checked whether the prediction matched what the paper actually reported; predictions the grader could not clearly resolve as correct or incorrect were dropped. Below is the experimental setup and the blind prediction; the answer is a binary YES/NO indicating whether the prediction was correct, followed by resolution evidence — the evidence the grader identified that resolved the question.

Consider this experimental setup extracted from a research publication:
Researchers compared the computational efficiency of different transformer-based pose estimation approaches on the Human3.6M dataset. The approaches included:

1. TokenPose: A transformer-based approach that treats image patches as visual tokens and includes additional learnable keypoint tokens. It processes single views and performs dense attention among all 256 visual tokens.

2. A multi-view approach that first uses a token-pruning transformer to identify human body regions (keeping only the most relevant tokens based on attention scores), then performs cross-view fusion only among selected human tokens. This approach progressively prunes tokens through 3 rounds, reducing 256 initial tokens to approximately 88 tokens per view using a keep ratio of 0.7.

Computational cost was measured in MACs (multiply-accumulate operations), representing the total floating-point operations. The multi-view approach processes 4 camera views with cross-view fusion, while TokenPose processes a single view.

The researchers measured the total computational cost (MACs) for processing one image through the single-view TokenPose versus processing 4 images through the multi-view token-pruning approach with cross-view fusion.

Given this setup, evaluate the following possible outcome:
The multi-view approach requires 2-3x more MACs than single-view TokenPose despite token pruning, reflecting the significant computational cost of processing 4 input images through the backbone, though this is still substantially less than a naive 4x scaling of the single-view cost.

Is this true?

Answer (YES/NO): NO